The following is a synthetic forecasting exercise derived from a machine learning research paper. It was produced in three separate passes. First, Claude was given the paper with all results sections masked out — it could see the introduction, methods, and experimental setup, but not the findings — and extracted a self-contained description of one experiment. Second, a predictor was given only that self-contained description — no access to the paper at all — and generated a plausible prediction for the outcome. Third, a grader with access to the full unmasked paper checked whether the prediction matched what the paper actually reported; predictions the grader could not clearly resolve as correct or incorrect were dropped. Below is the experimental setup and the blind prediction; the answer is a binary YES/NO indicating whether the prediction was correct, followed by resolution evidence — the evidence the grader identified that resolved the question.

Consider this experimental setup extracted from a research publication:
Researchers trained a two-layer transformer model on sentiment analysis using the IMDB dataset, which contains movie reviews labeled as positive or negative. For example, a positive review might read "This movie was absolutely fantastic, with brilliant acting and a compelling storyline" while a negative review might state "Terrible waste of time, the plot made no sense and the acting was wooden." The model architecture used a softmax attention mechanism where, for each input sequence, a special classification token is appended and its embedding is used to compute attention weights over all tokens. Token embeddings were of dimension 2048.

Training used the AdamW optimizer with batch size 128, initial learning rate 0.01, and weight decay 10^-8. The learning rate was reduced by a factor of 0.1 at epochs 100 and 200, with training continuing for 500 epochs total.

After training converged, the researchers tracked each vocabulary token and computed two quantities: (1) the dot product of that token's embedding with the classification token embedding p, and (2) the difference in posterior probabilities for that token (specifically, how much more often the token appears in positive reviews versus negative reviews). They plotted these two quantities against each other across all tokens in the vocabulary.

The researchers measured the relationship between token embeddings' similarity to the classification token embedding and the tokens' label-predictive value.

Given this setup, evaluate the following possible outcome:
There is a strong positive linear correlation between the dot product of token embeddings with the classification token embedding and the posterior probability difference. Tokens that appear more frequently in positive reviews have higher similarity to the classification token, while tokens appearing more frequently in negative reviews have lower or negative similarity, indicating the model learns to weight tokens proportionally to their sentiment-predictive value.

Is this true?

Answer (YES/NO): NO